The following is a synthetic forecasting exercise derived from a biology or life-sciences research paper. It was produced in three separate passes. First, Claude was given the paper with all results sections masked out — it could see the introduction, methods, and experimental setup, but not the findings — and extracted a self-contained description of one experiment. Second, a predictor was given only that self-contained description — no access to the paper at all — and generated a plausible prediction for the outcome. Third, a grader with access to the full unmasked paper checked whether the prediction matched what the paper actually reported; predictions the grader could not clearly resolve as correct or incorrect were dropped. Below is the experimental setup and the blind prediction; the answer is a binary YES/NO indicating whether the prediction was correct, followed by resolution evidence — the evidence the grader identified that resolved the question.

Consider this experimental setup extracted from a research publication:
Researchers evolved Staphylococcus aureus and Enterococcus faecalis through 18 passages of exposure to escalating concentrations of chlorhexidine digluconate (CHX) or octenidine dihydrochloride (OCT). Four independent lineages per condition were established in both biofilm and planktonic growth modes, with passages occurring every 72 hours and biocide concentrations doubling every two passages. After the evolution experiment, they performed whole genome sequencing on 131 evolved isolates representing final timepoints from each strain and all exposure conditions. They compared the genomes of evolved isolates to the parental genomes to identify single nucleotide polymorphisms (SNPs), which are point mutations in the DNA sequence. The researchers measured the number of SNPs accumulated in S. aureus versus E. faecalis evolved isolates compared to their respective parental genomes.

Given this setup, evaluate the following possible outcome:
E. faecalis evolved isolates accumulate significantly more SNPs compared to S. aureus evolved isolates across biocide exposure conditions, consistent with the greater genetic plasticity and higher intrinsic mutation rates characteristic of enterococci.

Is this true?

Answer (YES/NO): YES